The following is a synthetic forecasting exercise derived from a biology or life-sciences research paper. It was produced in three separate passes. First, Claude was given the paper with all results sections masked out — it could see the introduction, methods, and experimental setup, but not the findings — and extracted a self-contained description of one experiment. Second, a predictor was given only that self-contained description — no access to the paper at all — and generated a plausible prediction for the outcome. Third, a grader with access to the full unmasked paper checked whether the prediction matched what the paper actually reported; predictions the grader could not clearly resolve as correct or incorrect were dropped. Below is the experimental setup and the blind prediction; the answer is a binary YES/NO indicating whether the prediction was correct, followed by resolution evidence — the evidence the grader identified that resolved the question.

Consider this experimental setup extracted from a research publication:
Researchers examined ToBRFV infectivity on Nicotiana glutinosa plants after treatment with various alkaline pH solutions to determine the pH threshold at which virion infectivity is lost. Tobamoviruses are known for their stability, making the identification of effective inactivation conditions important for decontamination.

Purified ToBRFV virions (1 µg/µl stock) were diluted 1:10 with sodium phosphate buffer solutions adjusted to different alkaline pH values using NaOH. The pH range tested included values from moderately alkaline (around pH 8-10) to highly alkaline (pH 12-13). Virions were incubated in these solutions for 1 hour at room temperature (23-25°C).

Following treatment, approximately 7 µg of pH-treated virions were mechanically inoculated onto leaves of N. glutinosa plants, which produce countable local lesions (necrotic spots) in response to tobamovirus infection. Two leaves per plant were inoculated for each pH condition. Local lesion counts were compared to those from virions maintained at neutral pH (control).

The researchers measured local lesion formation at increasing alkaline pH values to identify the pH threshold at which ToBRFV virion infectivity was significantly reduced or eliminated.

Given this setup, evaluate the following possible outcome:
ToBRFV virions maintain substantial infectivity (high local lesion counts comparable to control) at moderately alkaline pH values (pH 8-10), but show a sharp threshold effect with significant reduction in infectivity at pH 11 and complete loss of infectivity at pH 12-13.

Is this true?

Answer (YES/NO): NO